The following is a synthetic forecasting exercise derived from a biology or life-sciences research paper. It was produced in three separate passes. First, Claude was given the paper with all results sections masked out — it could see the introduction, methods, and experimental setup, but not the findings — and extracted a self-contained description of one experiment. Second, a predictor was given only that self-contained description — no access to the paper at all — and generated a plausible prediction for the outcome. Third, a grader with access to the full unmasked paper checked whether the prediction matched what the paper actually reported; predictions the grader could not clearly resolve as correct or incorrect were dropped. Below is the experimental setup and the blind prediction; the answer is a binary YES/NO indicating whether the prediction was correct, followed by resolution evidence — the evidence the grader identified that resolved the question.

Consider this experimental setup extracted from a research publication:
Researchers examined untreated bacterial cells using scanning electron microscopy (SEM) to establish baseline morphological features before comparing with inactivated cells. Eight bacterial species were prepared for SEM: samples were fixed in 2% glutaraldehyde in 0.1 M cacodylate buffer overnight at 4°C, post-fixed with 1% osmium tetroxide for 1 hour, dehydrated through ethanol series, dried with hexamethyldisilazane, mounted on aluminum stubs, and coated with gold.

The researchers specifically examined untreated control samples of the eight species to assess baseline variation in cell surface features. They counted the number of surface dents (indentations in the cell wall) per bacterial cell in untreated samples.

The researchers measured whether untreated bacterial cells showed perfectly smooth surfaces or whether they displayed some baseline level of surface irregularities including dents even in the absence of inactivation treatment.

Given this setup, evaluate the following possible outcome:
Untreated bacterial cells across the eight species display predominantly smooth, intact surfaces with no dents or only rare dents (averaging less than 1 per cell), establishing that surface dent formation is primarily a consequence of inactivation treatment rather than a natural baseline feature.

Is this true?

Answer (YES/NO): NO